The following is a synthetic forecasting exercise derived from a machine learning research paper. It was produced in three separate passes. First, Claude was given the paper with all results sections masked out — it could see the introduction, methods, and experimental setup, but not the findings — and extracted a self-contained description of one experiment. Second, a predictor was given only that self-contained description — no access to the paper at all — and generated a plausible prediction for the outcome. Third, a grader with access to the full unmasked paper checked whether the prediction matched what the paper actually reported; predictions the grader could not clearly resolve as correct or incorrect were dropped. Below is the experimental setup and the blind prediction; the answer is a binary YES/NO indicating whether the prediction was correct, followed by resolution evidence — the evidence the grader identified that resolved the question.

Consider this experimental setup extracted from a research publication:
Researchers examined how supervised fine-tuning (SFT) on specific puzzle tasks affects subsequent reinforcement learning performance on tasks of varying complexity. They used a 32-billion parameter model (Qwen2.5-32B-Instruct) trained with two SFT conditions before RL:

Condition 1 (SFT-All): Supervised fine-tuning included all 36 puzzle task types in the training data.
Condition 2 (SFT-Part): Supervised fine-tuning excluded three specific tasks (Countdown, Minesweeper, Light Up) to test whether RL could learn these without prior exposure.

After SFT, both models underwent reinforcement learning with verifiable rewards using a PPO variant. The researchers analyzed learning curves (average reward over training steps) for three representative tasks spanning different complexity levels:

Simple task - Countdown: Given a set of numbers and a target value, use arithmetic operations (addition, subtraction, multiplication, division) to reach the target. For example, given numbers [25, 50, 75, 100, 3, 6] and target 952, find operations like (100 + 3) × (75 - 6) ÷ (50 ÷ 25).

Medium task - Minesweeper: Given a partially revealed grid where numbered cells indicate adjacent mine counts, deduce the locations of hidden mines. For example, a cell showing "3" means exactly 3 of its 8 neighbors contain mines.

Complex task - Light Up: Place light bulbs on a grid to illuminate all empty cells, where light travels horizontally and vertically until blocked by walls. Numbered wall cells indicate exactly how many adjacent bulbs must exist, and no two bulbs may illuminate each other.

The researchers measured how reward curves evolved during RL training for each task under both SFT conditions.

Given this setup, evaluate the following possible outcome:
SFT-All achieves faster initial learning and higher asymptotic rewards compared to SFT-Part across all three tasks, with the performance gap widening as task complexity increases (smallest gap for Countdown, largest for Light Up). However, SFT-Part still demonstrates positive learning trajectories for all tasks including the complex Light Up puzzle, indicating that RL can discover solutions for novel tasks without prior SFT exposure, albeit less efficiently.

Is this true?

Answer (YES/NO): NO